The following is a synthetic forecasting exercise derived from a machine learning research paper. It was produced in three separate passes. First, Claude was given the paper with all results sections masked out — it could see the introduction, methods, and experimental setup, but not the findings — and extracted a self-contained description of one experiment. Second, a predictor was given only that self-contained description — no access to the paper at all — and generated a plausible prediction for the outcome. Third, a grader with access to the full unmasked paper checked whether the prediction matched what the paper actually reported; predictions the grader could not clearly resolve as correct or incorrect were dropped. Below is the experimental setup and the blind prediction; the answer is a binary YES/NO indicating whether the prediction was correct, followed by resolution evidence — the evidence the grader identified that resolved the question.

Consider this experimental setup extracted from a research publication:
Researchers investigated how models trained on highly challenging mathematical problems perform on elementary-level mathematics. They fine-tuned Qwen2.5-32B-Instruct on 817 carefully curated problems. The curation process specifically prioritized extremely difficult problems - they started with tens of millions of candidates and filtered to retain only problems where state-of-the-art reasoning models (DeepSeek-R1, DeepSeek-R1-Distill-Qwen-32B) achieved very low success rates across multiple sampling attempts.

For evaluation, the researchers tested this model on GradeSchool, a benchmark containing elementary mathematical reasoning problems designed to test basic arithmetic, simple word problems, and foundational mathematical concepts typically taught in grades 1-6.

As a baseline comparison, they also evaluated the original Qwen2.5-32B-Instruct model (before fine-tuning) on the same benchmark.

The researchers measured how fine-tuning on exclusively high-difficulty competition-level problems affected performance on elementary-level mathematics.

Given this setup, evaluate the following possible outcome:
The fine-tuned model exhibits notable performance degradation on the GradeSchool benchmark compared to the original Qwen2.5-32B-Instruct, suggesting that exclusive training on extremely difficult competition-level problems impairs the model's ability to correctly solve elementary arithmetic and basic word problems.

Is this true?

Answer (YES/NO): NO